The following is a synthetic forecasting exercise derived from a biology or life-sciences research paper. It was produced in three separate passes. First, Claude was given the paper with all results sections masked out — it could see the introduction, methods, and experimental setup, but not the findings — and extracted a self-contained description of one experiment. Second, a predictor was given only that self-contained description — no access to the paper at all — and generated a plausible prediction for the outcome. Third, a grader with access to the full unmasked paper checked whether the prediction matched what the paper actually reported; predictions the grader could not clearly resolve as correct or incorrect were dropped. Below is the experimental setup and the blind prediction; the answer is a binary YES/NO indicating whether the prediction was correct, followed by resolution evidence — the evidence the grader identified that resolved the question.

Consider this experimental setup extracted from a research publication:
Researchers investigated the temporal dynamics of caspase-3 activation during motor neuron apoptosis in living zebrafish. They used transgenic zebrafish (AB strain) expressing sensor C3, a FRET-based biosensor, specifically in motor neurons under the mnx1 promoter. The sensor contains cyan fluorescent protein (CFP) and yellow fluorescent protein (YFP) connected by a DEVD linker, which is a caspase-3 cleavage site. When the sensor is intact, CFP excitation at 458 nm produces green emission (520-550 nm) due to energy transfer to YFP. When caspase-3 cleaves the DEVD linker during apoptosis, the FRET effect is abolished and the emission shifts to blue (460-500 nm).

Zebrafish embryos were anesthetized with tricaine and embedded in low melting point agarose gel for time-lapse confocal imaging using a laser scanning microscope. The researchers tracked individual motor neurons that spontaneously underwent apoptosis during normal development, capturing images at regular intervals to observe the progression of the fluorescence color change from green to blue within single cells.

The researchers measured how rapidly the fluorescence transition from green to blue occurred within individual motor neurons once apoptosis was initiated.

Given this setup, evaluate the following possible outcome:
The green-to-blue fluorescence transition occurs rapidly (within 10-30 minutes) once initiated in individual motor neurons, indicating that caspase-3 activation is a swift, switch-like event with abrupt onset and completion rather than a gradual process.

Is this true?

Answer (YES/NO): NO